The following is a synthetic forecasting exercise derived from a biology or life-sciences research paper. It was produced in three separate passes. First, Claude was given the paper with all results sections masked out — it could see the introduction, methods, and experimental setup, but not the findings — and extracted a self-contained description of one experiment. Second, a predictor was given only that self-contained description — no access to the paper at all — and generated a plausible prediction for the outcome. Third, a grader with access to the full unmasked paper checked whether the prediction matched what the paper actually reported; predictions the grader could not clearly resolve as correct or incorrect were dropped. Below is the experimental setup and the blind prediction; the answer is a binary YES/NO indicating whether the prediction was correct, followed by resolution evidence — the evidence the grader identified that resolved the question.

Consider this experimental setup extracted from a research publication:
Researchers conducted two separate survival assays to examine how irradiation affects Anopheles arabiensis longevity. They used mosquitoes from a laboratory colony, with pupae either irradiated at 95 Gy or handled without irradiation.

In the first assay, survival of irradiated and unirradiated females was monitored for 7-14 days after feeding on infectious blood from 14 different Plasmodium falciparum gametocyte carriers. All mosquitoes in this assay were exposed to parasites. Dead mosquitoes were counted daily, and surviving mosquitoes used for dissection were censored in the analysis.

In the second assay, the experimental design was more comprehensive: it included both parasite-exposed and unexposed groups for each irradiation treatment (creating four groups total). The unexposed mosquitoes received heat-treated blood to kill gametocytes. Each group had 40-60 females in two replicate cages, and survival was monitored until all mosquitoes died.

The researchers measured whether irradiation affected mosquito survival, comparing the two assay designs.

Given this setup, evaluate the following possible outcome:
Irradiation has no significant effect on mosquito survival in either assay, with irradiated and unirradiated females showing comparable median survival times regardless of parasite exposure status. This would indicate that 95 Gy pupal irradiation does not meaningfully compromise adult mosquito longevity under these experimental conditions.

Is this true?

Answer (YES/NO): NO